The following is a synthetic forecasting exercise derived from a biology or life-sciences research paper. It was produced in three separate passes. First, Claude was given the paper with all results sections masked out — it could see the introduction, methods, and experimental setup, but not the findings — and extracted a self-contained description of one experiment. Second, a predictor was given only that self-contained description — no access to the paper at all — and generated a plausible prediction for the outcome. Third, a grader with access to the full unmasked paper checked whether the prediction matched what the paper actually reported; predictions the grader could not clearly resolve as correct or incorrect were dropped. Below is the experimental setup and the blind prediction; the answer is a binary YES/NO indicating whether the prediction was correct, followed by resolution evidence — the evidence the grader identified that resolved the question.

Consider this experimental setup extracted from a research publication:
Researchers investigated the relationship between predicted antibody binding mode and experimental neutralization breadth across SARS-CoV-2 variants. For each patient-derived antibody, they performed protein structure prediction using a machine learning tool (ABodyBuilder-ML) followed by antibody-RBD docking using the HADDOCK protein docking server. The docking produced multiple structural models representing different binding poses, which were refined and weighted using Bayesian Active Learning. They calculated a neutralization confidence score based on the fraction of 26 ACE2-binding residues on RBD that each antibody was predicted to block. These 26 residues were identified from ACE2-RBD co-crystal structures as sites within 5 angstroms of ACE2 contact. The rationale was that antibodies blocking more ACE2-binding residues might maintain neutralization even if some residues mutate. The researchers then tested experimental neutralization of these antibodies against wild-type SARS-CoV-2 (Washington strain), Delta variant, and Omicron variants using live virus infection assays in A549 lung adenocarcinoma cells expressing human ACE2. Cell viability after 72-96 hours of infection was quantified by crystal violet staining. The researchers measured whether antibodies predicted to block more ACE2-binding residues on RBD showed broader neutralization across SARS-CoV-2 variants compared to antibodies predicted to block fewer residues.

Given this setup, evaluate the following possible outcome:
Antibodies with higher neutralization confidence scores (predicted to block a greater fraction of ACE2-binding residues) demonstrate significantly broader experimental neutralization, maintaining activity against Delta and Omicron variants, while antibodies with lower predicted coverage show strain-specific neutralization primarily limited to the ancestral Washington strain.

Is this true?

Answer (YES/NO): NO